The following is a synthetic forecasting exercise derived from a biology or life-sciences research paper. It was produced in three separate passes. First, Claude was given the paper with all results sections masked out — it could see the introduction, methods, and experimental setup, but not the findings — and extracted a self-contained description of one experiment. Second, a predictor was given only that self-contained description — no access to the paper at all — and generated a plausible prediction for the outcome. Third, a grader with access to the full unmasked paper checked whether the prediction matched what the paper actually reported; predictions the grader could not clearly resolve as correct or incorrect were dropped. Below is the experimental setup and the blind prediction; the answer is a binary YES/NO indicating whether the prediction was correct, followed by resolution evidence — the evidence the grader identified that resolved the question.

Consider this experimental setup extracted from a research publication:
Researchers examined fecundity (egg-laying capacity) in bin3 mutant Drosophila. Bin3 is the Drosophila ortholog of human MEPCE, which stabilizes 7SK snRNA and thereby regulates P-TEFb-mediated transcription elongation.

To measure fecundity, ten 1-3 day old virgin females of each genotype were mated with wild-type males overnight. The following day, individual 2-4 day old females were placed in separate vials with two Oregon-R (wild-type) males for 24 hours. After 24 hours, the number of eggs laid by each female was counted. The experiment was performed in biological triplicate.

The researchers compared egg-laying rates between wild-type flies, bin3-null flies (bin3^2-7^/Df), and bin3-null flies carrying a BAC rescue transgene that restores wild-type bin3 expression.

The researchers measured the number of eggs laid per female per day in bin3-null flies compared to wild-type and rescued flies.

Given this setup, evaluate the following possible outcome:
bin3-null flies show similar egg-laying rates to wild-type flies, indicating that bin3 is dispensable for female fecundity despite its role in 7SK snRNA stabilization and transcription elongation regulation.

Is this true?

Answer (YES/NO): NO